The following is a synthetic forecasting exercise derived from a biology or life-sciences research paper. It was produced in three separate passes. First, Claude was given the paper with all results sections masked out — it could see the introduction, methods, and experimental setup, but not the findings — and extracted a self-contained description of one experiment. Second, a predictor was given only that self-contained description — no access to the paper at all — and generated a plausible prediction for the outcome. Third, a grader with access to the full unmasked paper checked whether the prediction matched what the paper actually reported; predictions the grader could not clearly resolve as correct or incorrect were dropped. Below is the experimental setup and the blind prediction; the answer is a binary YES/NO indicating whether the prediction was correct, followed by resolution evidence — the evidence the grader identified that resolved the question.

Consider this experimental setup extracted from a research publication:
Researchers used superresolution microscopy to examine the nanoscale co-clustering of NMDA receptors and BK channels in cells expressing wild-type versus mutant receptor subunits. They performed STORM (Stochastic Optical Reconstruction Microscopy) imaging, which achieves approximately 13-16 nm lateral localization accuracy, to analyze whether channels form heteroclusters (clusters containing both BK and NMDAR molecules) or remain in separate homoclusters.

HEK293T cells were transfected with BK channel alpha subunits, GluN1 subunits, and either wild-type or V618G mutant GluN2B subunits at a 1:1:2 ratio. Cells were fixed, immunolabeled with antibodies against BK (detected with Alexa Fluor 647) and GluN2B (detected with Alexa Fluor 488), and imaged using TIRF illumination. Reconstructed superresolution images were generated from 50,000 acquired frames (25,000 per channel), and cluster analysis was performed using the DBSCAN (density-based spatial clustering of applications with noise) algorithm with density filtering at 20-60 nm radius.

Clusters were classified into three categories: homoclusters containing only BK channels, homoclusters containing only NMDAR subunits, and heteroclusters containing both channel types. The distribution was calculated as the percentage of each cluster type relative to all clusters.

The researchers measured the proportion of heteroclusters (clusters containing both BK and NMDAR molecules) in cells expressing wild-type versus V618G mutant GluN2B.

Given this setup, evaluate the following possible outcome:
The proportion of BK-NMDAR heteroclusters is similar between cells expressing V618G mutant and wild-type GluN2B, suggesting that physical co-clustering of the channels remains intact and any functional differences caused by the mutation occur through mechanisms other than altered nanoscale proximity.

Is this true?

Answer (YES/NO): YES